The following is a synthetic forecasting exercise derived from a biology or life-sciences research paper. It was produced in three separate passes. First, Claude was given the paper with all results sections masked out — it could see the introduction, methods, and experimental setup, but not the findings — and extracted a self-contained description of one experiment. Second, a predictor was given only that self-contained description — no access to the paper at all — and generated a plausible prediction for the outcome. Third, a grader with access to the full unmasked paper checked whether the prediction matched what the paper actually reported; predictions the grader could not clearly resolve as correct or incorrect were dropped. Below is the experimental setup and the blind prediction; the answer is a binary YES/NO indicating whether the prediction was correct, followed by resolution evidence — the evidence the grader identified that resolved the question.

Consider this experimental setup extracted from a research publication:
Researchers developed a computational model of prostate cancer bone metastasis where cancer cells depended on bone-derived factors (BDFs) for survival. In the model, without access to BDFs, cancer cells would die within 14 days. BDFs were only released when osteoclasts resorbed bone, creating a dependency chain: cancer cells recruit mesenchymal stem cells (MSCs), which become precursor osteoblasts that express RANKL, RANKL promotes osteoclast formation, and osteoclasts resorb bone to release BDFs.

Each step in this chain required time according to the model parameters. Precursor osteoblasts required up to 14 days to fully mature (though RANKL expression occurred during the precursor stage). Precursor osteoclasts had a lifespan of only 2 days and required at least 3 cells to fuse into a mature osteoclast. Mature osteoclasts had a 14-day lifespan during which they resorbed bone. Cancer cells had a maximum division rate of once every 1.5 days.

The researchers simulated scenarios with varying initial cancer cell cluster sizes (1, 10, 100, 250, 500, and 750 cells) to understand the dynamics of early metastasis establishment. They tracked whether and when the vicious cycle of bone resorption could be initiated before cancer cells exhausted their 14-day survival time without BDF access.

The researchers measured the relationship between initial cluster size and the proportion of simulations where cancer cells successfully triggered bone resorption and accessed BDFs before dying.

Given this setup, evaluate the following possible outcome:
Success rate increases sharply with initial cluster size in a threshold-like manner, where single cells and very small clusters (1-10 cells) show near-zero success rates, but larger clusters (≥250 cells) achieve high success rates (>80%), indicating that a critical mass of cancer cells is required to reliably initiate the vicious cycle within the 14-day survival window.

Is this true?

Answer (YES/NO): NO